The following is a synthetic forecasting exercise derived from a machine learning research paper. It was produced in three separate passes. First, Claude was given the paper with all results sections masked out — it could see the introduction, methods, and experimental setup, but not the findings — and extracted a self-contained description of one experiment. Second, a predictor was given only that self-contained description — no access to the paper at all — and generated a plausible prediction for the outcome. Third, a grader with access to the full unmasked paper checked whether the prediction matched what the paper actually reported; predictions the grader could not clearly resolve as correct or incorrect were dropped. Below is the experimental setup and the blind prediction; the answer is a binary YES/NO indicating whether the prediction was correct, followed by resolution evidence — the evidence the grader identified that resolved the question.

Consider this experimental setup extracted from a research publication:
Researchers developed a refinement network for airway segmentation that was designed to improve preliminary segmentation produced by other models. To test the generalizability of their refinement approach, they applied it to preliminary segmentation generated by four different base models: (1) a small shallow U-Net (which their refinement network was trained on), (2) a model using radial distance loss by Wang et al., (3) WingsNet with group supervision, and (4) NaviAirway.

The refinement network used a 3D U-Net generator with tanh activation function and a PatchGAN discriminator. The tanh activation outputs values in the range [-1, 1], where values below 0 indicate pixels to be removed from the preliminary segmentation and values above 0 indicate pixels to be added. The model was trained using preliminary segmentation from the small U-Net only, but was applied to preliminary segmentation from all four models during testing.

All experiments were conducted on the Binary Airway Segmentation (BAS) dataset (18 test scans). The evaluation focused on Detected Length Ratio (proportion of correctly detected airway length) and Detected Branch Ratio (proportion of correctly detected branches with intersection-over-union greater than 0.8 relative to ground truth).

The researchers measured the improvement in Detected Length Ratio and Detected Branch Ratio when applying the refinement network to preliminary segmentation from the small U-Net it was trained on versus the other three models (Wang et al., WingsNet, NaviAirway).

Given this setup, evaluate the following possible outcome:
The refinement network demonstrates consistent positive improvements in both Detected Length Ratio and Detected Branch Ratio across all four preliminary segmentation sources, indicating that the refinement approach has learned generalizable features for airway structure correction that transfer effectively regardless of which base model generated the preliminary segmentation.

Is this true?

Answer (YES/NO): NO